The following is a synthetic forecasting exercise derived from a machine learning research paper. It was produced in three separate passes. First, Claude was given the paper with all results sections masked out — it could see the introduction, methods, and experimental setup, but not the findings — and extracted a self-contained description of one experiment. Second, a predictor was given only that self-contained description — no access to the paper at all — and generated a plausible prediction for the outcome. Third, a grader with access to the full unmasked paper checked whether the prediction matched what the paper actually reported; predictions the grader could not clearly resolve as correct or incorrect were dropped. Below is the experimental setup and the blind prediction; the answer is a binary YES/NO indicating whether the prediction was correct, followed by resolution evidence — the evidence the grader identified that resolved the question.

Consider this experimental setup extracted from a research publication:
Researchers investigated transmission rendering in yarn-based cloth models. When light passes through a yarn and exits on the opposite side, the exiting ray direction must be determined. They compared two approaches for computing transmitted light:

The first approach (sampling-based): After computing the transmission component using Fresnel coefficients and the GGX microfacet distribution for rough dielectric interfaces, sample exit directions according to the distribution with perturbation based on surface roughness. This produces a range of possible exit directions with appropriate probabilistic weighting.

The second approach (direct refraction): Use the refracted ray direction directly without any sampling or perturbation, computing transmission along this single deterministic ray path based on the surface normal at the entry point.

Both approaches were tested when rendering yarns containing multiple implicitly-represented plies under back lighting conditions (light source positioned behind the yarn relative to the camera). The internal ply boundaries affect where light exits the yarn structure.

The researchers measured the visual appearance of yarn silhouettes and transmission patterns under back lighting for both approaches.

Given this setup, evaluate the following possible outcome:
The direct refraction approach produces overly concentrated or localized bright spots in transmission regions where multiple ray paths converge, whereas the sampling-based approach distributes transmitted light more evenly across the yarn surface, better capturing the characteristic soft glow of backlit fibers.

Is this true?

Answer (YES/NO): NO